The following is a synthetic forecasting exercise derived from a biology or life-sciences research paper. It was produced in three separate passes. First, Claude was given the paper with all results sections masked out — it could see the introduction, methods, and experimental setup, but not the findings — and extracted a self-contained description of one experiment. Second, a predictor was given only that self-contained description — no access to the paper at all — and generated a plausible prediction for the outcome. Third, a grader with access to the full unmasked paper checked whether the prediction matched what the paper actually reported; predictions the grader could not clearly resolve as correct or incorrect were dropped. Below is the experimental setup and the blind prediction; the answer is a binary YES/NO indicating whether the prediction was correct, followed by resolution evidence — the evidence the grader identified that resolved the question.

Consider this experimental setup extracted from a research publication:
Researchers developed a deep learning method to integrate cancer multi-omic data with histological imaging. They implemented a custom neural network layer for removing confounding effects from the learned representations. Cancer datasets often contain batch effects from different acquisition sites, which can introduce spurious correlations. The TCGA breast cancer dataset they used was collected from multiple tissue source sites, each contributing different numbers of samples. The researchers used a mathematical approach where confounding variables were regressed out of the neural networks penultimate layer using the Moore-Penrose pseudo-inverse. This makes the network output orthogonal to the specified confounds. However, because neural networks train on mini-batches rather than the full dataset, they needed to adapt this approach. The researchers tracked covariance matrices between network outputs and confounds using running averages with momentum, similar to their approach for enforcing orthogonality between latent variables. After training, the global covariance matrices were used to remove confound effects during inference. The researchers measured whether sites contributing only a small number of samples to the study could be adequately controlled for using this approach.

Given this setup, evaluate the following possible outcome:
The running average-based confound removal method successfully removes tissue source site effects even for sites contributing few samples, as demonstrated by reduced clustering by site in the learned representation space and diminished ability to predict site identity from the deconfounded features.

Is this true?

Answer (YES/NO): NO